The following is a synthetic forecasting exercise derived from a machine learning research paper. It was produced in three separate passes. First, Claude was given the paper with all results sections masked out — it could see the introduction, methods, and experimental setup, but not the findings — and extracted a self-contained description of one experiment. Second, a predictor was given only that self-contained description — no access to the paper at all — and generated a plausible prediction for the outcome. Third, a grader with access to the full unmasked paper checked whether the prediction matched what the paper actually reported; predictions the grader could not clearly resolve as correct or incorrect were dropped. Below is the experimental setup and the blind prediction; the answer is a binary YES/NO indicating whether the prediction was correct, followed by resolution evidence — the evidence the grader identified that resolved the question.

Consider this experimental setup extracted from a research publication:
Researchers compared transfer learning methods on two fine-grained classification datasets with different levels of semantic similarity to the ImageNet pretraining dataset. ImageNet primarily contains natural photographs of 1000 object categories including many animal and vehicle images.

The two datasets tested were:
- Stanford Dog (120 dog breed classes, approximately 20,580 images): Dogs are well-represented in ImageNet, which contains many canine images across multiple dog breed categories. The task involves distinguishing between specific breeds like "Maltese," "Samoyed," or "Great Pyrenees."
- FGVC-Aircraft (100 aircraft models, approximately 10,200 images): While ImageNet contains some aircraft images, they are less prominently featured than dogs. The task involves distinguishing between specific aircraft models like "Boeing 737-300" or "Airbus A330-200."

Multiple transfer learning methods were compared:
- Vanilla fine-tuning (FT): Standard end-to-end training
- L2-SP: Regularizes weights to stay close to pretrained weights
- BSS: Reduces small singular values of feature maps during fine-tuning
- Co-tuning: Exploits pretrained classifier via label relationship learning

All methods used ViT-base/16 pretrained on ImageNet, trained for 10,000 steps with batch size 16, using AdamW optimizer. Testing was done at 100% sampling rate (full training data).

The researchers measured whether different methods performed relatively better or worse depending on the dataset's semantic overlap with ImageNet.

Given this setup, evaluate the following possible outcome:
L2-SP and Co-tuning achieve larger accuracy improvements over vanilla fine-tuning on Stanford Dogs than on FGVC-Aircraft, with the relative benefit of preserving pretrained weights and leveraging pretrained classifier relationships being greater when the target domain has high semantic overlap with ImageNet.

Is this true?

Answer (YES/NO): YES